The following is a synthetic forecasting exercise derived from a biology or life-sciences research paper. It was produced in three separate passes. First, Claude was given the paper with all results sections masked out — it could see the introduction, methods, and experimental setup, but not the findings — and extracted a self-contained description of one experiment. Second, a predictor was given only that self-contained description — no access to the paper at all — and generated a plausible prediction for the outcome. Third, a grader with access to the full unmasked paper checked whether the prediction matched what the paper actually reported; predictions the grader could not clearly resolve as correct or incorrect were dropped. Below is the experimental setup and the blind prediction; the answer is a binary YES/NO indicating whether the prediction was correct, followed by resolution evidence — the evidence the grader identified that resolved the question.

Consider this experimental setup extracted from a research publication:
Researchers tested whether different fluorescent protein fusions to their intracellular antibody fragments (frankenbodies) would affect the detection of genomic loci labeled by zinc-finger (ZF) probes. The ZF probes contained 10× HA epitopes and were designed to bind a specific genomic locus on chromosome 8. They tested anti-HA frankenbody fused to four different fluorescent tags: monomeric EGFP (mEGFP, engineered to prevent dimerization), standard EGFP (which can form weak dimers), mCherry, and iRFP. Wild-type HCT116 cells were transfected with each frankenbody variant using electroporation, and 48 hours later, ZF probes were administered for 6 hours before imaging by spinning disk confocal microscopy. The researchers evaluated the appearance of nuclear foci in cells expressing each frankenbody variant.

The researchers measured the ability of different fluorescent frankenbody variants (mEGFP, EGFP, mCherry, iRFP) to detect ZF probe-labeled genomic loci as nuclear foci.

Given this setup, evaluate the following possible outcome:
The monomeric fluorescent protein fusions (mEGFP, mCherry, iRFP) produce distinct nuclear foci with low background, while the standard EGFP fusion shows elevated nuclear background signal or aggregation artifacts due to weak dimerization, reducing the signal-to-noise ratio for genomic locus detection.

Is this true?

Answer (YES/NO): NO